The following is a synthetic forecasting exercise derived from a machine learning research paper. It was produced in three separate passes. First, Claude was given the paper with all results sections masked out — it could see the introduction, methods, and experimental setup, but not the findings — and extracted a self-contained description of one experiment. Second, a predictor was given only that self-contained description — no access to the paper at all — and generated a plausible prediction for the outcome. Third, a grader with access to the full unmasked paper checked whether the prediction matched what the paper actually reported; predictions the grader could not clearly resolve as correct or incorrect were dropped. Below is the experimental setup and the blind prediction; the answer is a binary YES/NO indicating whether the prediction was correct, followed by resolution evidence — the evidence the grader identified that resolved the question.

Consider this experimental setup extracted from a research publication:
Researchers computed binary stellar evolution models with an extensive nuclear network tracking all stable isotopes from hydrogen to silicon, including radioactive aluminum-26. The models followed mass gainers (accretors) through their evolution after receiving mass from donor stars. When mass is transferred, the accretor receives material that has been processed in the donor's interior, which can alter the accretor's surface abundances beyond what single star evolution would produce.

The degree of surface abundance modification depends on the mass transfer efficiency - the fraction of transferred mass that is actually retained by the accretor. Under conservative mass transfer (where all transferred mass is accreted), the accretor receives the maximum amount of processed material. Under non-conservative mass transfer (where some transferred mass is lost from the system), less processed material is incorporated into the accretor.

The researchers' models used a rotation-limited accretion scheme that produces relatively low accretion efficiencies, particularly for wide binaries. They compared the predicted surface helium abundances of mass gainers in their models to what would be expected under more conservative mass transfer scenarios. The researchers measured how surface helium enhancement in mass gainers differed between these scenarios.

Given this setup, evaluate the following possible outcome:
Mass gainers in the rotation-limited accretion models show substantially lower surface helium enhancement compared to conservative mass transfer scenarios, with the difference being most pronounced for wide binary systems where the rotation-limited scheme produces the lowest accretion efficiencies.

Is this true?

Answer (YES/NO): YES